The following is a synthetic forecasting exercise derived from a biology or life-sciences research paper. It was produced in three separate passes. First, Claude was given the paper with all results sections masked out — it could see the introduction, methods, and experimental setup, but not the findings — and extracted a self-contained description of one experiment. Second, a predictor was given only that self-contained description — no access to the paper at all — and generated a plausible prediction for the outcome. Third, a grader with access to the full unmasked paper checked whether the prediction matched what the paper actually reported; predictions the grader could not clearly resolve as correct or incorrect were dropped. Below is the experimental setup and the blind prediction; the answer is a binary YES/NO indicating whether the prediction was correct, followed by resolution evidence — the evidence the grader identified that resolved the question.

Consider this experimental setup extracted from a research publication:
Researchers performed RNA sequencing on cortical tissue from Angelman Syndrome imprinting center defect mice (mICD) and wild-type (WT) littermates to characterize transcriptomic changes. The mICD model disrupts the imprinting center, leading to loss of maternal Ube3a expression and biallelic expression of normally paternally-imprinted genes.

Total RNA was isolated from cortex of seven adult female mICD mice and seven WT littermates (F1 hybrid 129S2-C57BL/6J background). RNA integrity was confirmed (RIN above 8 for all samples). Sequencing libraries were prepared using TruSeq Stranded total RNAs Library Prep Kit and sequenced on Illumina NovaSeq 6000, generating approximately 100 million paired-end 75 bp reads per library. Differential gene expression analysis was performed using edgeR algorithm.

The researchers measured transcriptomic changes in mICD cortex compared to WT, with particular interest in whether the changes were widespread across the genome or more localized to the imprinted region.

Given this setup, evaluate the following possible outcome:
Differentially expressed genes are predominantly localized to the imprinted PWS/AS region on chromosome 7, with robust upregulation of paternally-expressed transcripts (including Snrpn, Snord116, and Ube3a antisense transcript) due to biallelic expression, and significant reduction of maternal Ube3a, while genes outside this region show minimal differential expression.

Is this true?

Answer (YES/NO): YES